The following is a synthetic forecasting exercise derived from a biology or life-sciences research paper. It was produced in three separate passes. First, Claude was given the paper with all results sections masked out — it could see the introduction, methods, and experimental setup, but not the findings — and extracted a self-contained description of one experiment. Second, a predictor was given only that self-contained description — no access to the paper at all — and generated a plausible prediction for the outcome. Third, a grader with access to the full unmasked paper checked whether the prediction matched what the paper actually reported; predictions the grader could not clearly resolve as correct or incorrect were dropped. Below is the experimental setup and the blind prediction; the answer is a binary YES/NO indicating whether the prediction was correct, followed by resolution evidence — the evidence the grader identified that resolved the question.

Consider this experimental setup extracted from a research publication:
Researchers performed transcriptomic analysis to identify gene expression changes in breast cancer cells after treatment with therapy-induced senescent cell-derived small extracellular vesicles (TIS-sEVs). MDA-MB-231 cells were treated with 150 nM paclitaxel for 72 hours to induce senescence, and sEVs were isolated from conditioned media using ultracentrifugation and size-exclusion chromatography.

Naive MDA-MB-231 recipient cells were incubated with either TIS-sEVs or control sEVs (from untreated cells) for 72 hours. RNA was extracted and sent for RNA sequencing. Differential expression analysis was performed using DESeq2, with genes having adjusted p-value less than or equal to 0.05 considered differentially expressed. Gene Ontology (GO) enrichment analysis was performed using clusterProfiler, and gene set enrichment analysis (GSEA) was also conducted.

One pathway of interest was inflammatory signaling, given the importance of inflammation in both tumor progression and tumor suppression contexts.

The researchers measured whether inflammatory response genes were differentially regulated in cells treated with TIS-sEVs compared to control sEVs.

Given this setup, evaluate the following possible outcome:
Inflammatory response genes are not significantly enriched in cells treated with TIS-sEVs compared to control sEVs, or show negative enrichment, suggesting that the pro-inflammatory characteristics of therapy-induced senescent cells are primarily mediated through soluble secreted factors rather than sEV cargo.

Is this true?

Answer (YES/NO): NO